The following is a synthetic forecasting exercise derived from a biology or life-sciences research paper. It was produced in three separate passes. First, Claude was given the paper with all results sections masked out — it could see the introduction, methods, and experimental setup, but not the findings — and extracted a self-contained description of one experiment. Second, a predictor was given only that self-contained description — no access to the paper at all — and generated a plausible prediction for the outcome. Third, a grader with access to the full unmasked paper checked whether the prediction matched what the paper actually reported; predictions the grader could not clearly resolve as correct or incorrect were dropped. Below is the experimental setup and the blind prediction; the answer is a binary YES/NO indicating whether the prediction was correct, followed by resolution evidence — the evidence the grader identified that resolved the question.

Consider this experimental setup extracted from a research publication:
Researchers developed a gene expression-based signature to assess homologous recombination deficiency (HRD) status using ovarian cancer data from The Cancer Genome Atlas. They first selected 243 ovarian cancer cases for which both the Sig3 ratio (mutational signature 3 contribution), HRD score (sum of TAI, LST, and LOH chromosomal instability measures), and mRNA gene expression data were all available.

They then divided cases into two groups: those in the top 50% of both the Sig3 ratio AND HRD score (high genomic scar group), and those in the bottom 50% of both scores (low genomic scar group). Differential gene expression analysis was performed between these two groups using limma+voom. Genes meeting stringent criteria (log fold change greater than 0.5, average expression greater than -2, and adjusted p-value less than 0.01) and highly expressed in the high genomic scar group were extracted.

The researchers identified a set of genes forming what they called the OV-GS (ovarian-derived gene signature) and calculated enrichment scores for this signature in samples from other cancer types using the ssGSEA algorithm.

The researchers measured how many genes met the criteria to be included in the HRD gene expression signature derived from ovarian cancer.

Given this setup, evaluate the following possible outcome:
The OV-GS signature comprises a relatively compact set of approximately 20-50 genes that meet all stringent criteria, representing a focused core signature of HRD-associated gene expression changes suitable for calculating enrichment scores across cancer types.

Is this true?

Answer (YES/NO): NO